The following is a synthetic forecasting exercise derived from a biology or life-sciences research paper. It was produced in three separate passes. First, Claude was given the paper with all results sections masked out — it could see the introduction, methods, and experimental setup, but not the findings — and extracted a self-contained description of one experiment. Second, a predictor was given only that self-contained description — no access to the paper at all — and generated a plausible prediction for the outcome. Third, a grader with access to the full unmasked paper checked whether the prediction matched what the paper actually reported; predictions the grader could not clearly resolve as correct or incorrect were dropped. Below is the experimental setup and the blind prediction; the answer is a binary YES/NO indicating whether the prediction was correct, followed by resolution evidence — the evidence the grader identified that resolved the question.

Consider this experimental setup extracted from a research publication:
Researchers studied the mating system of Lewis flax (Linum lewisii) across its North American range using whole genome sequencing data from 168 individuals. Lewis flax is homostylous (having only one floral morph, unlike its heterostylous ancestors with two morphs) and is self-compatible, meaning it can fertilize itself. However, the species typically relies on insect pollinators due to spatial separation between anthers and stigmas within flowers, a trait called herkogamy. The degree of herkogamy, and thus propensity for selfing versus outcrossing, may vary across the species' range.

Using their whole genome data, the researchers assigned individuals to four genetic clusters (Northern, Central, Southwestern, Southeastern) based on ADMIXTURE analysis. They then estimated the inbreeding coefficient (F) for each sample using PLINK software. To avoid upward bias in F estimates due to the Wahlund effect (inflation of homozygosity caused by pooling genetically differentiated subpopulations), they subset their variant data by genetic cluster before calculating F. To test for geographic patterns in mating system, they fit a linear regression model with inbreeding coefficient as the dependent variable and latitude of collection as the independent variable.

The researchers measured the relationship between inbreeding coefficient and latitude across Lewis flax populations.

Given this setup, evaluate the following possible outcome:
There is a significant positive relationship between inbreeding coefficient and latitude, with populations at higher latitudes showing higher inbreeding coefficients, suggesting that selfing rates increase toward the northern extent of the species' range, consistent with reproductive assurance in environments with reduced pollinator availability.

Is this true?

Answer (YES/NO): NO